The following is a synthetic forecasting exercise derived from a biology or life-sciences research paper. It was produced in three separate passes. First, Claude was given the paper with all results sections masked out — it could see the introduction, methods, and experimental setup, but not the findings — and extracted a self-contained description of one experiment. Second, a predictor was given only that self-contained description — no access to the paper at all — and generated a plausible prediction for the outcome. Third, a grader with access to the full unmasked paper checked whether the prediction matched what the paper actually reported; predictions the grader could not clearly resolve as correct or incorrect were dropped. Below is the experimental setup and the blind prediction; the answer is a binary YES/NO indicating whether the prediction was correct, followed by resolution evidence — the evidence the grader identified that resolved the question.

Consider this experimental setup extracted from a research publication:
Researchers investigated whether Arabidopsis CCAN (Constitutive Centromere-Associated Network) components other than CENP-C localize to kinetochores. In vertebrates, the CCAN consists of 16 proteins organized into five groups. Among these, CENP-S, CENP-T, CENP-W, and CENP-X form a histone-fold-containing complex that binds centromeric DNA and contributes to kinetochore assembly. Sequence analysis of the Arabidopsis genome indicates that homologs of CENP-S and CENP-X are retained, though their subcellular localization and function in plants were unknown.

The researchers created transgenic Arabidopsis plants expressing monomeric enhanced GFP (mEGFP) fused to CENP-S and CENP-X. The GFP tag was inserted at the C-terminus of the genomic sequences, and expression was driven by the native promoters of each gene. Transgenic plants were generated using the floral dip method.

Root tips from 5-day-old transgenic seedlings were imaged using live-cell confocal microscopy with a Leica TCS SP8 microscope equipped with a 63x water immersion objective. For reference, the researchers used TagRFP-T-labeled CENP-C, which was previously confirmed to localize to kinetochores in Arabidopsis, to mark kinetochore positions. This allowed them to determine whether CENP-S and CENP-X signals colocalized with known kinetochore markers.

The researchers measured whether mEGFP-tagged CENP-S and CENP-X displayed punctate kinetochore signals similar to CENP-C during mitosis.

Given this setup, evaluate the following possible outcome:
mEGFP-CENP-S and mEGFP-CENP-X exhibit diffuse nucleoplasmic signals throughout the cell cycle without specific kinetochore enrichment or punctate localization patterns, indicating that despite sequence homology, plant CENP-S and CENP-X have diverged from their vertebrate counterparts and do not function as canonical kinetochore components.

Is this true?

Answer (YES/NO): NO